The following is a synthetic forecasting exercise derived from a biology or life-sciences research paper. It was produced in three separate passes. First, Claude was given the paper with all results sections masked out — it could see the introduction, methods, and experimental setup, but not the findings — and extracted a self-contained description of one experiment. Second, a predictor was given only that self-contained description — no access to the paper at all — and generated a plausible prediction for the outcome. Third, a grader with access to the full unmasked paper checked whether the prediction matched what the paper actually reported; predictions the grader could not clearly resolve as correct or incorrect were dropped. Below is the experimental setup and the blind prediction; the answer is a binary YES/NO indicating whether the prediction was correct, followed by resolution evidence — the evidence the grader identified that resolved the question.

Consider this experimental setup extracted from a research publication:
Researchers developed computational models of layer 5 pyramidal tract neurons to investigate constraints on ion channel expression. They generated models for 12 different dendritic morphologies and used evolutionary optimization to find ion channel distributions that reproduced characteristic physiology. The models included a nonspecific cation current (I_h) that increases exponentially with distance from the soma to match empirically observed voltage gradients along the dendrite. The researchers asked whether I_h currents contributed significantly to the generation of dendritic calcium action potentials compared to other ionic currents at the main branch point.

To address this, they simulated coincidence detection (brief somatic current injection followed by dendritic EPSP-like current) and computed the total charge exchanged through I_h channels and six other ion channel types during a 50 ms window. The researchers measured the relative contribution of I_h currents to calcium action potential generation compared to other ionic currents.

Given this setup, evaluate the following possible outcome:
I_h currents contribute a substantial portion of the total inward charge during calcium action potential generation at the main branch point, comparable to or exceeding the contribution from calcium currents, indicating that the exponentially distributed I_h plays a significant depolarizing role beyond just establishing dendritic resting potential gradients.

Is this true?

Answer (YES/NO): NO